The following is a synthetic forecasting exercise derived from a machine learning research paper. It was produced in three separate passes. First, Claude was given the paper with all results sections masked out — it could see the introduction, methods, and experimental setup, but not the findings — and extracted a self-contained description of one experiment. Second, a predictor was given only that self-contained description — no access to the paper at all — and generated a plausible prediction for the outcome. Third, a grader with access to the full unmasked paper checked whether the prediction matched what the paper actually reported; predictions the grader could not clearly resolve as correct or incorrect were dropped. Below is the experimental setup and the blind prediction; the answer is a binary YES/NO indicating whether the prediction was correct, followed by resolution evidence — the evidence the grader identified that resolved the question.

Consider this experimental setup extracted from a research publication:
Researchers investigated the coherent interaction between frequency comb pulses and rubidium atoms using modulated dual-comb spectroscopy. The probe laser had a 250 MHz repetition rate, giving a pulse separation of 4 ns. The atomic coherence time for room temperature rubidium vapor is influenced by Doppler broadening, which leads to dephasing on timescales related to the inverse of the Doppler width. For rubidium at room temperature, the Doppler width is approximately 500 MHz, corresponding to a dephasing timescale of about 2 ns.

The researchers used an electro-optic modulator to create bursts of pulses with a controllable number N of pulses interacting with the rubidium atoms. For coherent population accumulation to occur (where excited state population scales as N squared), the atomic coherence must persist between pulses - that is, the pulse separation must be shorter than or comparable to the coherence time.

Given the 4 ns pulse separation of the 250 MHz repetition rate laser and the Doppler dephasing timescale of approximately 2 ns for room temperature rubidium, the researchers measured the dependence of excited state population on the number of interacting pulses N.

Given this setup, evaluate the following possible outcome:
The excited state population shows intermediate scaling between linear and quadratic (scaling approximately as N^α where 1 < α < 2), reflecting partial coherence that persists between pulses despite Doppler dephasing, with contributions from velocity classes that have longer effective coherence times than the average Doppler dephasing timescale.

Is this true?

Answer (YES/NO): NO